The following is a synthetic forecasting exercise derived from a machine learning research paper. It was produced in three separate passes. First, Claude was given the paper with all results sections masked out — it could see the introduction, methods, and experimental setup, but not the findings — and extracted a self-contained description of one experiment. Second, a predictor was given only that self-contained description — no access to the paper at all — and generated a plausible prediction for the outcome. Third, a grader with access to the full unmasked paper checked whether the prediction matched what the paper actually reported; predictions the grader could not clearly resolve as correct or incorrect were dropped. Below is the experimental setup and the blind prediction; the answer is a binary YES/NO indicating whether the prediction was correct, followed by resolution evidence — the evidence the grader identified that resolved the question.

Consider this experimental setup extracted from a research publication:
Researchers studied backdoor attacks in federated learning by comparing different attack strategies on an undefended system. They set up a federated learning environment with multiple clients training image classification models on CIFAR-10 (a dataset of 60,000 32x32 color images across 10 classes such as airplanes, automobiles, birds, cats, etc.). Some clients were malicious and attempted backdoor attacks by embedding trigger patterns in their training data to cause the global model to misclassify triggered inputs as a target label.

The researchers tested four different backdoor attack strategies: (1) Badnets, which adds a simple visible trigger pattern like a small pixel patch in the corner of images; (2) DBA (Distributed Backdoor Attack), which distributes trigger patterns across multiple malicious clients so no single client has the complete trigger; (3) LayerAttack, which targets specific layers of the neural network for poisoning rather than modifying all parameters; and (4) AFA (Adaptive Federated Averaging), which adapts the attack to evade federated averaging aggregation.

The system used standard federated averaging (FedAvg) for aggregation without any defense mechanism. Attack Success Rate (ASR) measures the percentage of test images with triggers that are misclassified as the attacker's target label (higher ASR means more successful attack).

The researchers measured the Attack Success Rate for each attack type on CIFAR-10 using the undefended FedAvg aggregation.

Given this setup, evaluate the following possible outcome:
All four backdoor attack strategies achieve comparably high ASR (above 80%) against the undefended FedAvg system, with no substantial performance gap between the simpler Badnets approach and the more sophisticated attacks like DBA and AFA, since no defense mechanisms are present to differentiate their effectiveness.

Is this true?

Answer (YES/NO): NO